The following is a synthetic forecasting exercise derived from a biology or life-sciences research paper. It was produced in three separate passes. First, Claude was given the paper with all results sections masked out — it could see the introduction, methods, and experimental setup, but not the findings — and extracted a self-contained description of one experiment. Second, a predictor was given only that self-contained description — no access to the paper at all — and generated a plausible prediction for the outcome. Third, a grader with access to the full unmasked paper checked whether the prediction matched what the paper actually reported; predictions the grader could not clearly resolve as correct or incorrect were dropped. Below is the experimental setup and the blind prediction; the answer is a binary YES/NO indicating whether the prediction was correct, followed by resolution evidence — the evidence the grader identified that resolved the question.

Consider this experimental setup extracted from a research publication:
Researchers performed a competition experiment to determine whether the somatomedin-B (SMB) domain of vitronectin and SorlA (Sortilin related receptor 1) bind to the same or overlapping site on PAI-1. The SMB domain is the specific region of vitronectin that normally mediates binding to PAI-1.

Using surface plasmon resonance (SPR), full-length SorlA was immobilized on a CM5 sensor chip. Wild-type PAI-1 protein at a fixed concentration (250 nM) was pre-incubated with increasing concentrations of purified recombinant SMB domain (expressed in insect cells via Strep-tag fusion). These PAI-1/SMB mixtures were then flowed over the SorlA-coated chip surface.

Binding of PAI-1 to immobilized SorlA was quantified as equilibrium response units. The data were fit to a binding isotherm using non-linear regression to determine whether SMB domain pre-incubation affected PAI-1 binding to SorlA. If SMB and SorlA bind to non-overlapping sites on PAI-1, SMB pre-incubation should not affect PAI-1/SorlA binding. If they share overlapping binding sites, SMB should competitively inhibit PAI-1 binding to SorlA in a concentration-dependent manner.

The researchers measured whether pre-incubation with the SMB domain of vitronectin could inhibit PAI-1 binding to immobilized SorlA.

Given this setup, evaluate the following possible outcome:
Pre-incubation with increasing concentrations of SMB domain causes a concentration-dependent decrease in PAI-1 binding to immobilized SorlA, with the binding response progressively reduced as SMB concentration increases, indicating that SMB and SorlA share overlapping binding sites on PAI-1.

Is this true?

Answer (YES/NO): YES